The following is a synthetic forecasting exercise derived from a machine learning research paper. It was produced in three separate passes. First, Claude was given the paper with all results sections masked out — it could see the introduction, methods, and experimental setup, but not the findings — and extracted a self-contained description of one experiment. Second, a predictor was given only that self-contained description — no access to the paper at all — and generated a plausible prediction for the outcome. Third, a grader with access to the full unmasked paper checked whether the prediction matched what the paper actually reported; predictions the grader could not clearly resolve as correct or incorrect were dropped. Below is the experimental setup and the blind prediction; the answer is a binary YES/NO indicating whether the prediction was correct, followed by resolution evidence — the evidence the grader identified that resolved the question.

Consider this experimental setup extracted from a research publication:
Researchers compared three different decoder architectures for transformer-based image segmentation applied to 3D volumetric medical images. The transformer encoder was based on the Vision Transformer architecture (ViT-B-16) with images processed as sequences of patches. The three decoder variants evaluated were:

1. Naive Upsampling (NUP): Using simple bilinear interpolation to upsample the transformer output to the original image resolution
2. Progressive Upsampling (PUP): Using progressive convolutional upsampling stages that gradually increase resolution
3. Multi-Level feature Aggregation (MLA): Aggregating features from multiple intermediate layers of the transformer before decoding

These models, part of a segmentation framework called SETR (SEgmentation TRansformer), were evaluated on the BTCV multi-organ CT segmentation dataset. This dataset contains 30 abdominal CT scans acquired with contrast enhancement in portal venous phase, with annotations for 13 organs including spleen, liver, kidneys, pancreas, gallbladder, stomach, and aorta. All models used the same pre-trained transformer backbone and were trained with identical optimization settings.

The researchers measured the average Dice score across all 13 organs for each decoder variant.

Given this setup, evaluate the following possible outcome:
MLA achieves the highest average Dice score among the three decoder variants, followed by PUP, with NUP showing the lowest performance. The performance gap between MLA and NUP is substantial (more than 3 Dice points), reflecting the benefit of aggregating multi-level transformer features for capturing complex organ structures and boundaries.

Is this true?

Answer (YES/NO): NO